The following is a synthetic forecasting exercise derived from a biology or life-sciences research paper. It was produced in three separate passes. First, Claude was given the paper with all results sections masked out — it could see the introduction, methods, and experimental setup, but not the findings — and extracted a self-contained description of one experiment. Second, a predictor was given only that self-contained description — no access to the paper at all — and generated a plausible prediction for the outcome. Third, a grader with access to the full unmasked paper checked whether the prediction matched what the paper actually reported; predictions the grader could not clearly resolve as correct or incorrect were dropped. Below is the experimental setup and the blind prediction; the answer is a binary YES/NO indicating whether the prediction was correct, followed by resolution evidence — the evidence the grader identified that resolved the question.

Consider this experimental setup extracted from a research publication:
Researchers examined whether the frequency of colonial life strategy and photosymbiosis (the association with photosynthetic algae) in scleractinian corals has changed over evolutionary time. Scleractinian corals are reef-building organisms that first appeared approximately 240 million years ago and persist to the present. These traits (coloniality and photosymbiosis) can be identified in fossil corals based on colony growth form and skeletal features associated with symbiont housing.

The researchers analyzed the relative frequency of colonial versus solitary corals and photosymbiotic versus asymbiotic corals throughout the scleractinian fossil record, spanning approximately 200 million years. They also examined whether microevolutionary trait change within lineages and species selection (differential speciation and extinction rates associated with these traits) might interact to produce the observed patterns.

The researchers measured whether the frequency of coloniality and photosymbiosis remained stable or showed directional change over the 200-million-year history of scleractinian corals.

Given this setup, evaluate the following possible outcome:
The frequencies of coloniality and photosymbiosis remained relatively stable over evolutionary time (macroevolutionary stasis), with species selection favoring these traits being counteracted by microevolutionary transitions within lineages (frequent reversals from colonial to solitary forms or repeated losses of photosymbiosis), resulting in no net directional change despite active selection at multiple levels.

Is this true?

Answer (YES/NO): YES